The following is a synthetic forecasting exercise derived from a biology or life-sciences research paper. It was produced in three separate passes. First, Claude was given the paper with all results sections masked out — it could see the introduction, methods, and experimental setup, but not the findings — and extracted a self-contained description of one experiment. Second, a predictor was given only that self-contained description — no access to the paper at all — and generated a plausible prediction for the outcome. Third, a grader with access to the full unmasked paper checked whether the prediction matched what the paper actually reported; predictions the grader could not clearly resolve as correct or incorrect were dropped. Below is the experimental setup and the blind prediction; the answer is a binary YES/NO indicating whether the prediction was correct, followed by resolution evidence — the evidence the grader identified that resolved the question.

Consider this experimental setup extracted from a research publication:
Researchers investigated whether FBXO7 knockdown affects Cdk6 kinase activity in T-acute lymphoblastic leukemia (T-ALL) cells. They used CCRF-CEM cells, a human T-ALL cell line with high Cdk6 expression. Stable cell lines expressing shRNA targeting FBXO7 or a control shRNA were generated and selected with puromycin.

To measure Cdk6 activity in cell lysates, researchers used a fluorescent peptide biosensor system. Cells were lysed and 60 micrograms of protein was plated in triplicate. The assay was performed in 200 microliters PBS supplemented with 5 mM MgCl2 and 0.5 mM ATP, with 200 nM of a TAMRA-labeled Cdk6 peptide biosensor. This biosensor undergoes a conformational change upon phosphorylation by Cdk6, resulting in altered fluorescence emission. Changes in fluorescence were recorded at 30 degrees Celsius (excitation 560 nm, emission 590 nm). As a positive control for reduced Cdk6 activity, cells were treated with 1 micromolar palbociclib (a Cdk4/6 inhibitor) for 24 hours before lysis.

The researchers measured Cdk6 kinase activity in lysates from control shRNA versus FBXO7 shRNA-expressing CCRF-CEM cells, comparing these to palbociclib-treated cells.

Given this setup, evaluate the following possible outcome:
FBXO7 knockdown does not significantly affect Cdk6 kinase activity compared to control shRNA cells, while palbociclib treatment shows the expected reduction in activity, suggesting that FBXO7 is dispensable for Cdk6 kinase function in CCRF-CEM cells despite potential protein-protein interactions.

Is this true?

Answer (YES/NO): NO